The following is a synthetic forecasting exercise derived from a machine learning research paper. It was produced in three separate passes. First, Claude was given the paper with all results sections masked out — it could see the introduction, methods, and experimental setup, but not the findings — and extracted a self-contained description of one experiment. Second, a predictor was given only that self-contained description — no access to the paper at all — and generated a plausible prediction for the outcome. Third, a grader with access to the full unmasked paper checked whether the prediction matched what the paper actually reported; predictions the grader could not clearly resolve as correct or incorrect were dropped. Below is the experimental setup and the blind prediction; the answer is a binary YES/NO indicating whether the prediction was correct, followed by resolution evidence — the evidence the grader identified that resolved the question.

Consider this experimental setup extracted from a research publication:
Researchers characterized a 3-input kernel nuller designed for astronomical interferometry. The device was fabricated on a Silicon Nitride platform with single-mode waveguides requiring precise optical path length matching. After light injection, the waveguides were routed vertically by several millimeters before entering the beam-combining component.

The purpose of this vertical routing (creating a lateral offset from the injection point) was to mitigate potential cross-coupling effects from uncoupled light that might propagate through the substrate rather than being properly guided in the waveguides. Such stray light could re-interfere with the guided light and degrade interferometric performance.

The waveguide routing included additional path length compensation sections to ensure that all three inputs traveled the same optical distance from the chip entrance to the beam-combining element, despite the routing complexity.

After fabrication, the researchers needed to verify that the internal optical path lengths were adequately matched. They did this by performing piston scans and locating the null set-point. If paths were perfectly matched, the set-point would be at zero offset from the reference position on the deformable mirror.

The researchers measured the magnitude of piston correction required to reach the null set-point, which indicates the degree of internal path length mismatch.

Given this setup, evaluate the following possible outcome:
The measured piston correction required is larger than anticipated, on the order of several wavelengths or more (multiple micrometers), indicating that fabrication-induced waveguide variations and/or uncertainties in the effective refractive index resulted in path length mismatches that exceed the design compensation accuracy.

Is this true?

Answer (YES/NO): NO